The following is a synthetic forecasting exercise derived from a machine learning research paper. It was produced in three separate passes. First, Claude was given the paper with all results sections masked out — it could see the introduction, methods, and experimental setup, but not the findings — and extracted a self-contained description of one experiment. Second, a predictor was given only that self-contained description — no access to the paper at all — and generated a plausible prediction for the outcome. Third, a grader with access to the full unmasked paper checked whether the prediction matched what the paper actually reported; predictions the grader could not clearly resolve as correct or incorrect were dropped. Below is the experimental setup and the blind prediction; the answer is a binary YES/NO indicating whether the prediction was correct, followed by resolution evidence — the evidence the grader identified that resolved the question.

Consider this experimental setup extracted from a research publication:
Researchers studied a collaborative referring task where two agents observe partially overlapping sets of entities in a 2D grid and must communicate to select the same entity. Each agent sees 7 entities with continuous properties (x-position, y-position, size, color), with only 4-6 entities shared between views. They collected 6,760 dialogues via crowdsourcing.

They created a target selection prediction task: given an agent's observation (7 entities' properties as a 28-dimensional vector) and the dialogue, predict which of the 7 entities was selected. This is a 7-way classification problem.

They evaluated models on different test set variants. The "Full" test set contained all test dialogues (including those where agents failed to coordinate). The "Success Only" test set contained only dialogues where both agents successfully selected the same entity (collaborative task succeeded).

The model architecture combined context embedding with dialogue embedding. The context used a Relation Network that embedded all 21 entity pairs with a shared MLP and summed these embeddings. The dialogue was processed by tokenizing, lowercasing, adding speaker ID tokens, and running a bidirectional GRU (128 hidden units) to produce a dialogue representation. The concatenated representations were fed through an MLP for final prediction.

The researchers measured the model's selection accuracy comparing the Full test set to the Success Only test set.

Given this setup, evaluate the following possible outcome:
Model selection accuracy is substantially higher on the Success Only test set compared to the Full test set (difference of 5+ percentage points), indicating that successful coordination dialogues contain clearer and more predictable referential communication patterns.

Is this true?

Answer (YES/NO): YES